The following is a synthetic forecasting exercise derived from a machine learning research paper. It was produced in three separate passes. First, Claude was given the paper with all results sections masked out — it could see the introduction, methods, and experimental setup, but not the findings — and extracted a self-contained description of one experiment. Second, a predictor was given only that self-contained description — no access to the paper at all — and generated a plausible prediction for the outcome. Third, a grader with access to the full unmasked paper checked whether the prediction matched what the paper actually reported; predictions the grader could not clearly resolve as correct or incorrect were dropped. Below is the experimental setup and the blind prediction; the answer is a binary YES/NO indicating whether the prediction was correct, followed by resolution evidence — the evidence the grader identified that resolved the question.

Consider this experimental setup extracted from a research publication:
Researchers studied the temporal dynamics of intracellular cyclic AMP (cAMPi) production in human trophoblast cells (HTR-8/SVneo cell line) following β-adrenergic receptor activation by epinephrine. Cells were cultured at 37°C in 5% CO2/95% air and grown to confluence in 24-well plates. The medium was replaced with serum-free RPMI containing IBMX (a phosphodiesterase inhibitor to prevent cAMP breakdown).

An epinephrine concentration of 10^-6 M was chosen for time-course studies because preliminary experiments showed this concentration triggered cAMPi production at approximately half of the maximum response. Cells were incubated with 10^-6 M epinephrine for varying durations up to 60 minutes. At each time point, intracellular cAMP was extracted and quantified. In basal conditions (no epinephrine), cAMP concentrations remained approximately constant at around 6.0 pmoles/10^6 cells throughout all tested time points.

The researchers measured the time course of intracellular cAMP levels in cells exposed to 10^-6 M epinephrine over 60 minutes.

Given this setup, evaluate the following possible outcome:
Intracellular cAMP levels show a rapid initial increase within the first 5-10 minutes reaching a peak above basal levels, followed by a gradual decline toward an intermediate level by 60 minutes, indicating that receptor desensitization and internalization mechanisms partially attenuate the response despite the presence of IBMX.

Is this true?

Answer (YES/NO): NO